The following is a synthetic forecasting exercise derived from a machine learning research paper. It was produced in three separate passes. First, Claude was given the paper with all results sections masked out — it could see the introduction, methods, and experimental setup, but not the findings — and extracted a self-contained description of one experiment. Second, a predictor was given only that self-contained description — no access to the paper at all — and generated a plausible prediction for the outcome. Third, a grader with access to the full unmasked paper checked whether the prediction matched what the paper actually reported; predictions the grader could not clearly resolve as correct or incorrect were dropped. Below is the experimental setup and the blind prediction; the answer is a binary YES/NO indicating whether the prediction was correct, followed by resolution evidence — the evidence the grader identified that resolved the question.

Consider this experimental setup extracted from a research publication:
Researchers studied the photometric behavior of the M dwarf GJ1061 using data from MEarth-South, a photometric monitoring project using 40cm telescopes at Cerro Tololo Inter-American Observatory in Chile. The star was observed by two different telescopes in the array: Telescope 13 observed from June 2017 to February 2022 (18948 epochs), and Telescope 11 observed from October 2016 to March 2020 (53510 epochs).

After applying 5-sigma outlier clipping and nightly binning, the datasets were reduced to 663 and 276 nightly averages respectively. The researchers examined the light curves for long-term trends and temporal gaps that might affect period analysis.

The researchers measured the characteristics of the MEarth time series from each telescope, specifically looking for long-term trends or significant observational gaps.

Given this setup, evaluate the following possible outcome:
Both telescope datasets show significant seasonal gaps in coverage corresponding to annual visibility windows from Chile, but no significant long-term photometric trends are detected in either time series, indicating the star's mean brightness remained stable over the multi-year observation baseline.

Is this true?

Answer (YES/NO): NO